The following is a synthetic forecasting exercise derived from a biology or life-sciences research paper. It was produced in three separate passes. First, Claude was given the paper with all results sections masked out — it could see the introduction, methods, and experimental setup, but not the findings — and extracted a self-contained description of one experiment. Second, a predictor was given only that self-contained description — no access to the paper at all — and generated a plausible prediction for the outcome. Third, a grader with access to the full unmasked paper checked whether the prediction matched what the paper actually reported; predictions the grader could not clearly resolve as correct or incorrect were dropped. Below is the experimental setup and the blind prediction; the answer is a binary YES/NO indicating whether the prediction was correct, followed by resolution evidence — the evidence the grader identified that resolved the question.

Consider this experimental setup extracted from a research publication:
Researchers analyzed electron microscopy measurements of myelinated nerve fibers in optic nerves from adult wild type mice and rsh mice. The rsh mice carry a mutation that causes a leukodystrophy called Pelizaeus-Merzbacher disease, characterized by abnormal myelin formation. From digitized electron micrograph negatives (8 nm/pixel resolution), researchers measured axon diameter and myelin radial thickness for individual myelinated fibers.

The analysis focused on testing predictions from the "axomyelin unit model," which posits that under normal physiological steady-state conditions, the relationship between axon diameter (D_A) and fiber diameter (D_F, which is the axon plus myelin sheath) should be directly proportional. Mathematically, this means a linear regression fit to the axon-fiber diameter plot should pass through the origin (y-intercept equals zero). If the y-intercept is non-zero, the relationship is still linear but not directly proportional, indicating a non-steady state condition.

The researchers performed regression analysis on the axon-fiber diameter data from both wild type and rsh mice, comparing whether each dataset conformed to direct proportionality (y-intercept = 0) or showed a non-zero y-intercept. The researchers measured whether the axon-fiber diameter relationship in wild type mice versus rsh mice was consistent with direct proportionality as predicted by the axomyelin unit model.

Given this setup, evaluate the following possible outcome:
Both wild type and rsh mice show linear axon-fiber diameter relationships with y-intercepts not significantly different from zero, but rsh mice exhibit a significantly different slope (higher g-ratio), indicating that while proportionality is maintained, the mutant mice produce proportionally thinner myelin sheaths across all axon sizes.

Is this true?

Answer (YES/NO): NO